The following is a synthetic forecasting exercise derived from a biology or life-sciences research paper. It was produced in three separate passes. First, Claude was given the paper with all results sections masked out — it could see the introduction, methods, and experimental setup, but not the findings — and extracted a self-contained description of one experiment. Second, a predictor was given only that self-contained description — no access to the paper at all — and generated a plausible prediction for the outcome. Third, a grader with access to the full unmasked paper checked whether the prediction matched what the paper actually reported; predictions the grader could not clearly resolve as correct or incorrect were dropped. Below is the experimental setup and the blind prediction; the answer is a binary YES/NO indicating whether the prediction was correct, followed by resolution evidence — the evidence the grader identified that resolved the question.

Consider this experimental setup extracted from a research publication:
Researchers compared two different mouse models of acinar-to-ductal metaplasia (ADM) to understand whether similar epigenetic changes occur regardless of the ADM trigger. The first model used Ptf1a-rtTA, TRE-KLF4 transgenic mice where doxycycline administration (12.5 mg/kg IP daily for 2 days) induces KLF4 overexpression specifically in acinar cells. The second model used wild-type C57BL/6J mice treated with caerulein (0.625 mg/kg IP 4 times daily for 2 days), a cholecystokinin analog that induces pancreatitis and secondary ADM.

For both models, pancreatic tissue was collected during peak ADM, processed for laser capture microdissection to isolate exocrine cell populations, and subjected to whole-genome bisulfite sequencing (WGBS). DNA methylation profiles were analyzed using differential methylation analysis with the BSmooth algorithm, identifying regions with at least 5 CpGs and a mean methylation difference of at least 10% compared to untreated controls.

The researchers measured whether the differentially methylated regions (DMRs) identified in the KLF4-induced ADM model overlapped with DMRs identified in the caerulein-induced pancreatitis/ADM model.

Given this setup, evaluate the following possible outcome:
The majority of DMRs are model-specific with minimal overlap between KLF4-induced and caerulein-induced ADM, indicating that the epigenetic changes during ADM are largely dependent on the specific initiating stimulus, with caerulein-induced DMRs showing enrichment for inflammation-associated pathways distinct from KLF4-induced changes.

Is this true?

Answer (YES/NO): NO